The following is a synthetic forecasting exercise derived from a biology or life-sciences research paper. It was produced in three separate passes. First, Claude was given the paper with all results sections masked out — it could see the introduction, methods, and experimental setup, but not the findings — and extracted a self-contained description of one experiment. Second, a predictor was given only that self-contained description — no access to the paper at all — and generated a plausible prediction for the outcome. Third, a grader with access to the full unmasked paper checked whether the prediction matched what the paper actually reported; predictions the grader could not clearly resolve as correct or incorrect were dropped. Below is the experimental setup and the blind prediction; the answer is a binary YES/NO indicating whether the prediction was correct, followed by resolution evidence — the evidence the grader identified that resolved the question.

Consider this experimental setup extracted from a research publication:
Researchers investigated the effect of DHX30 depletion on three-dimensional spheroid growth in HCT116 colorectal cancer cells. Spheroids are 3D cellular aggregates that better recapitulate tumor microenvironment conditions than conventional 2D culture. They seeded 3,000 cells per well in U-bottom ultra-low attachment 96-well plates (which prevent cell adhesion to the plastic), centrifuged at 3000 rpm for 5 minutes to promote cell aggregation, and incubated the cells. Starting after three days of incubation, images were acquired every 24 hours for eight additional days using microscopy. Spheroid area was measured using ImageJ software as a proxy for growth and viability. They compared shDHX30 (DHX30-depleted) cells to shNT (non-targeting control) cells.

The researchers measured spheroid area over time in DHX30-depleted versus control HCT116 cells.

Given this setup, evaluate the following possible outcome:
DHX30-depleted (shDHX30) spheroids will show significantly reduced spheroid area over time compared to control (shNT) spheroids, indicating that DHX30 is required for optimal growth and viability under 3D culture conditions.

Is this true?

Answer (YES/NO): YES